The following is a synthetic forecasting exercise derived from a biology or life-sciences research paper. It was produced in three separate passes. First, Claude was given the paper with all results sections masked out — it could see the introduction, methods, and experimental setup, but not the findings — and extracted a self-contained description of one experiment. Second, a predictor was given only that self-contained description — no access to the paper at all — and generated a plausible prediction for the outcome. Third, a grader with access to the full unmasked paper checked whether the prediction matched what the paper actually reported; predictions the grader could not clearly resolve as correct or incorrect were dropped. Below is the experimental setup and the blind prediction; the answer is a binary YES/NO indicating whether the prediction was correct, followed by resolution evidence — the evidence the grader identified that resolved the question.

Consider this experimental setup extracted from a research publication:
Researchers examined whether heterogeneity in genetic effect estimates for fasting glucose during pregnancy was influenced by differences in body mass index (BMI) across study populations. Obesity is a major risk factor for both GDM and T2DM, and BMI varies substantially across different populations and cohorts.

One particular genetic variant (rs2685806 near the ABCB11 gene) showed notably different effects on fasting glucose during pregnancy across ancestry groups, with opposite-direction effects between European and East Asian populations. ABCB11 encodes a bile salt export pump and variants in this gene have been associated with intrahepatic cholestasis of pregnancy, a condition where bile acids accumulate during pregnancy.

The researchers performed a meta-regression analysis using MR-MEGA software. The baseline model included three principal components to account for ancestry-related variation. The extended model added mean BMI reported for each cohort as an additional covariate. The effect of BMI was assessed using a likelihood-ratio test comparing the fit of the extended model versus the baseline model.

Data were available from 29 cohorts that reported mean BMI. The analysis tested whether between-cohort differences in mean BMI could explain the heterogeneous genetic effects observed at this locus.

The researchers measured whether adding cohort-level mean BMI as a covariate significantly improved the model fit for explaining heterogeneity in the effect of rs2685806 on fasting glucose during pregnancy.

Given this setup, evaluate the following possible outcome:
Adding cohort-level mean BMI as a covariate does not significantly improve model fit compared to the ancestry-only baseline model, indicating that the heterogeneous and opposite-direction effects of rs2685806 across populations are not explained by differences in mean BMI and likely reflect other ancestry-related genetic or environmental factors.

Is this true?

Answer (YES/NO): YES